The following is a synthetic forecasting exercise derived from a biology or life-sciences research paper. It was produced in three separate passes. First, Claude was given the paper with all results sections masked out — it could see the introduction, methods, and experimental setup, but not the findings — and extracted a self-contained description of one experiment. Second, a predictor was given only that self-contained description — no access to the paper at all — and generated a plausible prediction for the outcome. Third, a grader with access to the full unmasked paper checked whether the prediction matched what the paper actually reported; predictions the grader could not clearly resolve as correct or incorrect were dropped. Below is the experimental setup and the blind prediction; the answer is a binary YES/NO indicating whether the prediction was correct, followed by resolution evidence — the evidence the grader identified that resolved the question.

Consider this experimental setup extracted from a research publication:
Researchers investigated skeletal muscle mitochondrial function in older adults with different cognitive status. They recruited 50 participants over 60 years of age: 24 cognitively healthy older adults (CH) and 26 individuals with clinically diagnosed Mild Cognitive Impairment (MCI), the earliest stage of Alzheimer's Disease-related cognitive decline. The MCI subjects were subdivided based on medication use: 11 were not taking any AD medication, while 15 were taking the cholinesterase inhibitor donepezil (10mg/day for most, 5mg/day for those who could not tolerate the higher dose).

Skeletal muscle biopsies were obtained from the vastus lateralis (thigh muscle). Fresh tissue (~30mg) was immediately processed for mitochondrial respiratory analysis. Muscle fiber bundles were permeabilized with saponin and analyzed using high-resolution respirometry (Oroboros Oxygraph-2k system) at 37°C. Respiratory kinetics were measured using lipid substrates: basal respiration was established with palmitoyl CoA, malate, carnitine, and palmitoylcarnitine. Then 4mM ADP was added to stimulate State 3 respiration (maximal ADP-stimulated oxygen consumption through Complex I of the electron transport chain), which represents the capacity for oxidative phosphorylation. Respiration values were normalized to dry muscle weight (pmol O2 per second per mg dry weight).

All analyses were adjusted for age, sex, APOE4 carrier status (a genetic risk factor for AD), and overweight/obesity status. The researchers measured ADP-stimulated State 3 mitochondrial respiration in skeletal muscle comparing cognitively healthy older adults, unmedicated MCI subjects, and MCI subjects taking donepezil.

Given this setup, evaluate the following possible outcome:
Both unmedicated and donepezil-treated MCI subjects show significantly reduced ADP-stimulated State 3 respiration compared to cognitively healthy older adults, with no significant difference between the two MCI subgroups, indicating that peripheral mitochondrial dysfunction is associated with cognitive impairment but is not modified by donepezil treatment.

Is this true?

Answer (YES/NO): NO